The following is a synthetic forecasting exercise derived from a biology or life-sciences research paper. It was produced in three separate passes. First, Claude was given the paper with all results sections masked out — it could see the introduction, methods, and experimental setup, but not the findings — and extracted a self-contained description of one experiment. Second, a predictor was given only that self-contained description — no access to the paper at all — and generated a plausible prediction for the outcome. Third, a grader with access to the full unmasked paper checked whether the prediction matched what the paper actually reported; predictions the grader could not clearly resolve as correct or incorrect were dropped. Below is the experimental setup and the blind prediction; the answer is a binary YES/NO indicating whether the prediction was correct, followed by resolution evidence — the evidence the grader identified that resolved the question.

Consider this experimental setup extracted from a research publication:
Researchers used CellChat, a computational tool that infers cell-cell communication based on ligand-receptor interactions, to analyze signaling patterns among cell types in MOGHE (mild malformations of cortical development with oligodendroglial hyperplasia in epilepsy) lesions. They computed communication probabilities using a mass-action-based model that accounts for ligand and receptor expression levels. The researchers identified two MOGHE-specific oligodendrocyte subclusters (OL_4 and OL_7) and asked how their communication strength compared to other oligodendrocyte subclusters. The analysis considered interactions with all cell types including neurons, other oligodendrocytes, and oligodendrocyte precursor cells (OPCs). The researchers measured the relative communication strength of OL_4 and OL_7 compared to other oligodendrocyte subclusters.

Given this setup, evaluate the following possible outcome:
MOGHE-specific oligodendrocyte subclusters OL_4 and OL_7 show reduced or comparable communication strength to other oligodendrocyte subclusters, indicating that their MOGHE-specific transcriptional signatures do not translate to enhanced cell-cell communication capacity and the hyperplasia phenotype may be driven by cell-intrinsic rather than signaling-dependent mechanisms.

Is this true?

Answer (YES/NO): NO